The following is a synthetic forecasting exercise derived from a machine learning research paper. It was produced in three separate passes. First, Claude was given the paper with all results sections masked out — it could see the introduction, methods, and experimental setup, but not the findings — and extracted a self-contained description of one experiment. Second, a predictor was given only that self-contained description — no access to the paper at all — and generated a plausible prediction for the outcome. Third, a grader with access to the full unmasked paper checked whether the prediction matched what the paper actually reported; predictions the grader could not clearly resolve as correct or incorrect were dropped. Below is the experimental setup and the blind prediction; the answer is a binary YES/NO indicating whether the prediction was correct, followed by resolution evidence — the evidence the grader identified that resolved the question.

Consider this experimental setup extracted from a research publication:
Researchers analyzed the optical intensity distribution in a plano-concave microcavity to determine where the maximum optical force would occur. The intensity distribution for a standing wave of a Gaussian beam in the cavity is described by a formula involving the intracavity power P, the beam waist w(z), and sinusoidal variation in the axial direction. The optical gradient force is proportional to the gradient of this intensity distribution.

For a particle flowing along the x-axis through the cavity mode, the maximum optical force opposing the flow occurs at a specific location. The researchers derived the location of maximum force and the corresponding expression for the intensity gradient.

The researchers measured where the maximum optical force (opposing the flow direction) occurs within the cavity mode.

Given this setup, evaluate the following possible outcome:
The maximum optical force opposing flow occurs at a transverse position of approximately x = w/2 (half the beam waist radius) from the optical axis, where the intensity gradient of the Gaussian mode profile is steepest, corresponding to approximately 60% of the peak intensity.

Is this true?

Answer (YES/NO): YES